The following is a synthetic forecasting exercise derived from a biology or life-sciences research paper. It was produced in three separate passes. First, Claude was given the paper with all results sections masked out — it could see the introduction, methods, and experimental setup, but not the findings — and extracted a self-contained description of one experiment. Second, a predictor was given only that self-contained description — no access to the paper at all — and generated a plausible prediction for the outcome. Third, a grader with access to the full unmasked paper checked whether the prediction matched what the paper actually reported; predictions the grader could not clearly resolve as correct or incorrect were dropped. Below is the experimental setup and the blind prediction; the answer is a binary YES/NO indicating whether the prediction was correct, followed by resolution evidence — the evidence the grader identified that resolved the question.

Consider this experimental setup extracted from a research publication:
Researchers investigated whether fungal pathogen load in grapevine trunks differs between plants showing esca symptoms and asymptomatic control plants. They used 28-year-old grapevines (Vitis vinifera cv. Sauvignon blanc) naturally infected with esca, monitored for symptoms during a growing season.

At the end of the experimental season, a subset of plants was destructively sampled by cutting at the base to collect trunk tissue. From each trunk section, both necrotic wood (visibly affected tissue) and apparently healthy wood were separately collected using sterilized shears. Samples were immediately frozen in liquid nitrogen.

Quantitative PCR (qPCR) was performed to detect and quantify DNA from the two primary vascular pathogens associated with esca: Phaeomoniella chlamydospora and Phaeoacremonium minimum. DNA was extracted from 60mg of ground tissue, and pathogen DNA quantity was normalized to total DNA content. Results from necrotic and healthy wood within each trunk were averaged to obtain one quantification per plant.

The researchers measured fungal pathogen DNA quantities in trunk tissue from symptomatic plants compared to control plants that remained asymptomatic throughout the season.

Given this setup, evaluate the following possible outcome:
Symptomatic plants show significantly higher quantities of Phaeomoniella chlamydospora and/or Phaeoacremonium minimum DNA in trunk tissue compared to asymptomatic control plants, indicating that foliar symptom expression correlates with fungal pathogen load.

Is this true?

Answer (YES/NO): YES